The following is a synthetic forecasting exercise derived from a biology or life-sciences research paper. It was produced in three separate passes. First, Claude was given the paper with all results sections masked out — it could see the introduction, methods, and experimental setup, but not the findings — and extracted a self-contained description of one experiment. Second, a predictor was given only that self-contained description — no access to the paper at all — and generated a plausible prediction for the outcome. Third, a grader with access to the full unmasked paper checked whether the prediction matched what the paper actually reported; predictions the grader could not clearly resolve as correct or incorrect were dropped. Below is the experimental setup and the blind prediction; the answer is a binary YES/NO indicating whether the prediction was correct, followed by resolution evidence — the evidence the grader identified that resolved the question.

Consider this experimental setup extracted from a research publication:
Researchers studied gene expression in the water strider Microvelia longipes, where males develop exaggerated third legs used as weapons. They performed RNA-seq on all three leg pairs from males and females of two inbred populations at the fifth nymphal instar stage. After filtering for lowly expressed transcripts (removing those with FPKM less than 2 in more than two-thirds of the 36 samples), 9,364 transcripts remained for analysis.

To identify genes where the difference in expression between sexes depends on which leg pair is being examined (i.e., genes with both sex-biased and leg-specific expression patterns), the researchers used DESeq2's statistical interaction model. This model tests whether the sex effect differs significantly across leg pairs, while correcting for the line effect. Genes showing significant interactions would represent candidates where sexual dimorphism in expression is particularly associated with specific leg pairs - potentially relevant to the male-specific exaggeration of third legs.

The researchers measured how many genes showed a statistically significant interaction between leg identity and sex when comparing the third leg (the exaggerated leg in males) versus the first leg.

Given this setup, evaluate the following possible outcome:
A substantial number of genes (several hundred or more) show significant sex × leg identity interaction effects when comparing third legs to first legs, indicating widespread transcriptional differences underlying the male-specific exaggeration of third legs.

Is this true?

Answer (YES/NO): NO